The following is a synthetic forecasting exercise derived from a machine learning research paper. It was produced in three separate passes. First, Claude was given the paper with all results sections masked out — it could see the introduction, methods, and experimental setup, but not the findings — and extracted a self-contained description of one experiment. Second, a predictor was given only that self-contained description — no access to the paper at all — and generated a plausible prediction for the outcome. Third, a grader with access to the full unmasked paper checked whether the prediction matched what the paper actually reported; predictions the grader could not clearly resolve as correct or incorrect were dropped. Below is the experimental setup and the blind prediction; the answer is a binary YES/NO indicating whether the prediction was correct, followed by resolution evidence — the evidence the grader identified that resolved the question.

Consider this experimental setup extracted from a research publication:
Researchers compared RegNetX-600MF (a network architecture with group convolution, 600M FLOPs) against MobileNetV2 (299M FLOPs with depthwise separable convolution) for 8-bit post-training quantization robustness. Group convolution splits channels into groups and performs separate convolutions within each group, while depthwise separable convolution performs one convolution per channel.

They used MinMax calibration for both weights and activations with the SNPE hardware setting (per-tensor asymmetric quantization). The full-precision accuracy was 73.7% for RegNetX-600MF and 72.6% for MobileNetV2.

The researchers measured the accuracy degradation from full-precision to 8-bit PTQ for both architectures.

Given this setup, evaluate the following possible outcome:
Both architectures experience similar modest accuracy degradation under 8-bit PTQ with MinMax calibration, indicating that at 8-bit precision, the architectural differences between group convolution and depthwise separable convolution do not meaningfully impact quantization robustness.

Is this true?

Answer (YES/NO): NO